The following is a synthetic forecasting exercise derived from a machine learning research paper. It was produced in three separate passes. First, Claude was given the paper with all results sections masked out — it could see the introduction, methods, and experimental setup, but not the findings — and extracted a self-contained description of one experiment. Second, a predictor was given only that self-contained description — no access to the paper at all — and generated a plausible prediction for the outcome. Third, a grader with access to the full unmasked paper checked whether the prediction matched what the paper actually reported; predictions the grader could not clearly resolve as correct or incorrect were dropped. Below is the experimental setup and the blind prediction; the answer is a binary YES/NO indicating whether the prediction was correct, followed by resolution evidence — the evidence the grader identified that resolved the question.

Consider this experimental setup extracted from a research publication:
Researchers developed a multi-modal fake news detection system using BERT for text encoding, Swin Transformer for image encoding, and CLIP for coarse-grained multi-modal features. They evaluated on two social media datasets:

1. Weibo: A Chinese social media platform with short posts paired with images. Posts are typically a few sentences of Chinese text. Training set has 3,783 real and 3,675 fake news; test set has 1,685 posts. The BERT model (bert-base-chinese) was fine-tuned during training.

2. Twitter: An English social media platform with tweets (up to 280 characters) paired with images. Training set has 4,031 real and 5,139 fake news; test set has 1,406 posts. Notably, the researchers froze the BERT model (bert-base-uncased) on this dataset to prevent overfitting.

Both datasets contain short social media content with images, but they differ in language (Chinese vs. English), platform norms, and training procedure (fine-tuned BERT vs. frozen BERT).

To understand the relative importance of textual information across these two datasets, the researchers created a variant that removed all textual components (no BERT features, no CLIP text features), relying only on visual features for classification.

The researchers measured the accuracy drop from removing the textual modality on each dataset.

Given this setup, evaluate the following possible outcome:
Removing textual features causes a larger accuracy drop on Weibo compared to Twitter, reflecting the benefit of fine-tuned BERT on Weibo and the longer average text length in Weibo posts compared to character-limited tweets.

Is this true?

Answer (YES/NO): YES